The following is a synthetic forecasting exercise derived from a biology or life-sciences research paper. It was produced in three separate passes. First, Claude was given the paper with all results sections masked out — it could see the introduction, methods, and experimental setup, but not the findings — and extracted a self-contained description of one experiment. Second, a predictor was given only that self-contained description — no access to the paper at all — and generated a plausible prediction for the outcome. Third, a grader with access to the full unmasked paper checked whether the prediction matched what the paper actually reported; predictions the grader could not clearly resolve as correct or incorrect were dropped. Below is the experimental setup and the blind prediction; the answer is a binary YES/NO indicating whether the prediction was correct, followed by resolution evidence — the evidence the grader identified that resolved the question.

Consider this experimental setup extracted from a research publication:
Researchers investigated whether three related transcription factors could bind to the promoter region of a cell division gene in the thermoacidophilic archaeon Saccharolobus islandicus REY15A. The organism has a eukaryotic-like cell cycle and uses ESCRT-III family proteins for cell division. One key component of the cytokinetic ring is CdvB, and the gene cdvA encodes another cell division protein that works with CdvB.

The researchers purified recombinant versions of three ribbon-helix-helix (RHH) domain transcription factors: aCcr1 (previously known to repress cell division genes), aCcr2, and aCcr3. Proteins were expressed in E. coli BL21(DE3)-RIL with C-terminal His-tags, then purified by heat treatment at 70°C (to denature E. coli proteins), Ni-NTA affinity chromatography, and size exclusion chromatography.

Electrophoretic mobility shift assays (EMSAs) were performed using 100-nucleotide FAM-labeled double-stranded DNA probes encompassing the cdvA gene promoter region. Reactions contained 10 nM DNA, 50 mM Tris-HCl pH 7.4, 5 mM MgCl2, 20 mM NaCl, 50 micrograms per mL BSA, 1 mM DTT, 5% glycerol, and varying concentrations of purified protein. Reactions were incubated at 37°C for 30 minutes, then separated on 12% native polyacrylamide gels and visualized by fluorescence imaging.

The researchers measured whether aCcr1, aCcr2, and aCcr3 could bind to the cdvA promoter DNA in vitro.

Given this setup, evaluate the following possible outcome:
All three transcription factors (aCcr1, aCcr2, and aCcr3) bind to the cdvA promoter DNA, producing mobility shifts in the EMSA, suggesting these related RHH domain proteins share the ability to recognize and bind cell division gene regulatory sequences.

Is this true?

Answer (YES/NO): YES